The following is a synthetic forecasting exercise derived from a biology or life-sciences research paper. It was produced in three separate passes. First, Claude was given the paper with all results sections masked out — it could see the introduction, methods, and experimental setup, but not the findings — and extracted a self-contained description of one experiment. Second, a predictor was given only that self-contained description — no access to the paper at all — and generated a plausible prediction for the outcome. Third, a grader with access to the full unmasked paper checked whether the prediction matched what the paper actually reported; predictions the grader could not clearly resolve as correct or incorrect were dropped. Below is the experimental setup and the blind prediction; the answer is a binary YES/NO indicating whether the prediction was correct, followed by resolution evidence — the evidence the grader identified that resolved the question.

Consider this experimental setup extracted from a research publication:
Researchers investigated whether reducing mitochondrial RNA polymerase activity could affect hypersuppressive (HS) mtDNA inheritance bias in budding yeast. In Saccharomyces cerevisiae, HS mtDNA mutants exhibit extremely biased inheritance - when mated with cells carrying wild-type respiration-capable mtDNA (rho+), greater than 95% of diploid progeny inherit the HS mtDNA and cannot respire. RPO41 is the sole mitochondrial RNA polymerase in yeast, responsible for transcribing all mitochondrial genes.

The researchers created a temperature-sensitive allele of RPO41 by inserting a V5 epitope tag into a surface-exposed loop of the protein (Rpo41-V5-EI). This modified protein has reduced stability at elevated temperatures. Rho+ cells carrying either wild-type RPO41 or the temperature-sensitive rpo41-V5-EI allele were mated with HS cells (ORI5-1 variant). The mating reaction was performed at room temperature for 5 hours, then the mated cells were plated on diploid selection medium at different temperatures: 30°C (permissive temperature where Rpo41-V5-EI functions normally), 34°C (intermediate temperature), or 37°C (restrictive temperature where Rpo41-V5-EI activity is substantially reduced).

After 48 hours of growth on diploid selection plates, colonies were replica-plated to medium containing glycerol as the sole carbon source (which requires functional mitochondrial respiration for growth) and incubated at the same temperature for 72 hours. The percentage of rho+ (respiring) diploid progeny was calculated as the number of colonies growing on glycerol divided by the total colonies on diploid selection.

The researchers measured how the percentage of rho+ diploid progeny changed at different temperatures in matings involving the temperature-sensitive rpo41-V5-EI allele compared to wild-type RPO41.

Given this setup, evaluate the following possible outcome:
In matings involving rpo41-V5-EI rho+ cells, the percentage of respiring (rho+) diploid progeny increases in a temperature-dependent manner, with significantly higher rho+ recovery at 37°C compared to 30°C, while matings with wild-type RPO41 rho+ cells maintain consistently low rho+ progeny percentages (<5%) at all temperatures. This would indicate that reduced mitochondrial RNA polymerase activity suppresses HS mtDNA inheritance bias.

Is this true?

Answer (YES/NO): NO